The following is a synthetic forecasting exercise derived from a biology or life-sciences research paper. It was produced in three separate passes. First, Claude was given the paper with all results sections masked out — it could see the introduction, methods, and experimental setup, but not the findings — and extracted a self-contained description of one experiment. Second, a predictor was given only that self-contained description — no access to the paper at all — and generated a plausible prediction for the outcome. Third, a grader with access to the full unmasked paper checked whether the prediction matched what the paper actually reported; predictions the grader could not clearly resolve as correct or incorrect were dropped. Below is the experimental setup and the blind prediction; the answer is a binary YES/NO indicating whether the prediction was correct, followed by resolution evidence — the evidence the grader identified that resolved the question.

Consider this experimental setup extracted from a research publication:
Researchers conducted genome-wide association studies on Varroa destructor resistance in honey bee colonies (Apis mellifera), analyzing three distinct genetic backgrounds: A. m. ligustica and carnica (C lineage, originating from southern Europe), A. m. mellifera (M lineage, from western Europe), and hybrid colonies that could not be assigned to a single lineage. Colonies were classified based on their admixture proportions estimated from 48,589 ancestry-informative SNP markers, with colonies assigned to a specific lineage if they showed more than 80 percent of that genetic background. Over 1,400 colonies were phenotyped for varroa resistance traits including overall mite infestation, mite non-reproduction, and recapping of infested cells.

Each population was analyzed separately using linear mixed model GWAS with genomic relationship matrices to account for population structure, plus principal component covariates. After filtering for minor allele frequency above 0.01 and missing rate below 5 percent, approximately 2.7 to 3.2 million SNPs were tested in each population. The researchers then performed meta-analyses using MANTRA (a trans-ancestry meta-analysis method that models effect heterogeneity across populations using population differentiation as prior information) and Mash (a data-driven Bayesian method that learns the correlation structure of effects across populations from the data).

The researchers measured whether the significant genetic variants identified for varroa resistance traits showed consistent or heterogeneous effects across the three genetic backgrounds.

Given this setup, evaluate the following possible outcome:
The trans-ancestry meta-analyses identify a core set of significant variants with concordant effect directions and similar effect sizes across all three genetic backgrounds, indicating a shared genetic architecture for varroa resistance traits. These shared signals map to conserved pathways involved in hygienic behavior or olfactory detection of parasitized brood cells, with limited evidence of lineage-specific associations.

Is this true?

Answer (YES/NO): NO